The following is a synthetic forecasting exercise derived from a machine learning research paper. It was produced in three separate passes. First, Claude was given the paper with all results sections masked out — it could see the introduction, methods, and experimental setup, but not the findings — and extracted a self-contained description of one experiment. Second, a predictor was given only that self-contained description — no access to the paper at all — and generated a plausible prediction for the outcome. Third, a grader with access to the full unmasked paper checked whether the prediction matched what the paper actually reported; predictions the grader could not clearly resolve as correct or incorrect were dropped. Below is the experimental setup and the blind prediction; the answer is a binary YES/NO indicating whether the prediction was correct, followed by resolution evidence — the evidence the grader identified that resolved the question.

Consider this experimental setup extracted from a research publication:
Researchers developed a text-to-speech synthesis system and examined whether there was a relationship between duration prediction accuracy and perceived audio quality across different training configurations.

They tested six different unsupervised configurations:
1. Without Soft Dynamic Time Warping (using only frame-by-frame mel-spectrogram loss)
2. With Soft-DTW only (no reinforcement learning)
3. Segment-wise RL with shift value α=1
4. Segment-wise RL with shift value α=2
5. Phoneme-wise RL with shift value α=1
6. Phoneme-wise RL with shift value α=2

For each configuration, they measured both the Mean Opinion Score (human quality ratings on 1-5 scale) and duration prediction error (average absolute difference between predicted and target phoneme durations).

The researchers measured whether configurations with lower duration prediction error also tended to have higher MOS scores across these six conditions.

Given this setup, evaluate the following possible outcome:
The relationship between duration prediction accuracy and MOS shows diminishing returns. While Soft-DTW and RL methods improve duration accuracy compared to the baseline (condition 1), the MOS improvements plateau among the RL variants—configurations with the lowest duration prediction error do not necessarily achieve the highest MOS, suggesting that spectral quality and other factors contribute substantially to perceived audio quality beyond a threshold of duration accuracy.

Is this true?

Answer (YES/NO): NO